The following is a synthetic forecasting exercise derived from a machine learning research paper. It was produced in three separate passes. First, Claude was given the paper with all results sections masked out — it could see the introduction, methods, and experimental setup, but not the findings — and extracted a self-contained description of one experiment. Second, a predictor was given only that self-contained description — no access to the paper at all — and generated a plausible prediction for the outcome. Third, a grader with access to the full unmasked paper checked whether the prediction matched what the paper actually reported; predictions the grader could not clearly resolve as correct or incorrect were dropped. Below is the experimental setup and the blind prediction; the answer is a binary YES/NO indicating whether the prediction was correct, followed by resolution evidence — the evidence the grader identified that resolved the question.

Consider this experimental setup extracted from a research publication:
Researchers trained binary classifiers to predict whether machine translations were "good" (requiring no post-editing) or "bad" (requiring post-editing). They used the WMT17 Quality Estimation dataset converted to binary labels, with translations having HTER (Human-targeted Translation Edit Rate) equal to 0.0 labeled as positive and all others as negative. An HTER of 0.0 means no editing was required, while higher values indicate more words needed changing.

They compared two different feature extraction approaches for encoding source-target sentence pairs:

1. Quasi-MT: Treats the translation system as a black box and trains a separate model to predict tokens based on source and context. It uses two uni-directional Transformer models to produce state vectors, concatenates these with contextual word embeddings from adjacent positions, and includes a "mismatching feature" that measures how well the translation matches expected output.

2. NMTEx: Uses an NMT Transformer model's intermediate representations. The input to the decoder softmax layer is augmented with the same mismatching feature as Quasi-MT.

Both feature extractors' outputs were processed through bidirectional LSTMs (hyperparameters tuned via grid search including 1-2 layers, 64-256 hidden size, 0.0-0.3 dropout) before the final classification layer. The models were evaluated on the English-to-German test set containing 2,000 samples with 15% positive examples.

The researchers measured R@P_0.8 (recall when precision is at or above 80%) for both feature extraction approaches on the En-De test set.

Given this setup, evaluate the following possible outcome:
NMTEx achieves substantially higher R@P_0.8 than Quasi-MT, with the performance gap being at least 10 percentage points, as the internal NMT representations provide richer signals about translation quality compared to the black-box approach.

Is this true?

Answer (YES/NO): NO